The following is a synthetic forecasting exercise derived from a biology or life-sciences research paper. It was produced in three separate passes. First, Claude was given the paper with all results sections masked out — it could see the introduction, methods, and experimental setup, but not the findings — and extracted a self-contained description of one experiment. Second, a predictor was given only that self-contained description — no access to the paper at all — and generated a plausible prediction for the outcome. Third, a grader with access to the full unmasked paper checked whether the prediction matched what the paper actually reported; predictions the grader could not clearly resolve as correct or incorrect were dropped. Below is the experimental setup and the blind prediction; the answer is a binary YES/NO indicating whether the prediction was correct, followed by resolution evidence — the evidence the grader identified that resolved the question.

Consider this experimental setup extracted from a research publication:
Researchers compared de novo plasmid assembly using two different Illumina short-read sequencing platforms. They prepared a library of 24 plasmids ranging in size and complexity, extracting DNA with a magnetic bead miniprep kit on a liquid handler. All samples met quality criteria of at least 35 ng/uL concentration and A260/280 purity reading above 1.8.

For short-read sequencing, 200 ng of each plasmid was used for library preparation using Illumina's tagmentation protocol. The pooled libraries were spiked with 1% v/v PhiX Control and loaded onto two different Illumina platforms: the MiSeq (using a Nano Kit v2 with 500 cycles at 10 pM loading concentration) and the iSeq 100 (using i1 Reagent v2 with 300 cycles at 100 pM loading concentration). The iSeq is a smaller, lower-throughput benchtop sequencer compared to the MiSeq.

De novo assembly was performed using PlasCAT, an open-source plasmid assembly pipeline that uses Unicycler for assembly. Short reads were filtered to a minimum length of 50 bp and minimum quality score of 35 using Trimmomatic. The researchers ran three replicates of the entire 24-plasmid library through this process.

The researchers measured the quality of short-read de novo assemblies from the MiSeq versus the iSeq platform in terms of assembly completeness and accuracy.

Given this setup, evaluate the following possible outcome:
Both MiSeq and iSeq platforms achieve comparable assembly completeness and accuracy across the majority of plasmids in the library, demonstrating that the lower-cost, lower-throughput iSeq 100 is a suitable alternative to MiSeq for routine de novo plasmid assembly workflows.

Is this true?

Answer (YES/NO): NO